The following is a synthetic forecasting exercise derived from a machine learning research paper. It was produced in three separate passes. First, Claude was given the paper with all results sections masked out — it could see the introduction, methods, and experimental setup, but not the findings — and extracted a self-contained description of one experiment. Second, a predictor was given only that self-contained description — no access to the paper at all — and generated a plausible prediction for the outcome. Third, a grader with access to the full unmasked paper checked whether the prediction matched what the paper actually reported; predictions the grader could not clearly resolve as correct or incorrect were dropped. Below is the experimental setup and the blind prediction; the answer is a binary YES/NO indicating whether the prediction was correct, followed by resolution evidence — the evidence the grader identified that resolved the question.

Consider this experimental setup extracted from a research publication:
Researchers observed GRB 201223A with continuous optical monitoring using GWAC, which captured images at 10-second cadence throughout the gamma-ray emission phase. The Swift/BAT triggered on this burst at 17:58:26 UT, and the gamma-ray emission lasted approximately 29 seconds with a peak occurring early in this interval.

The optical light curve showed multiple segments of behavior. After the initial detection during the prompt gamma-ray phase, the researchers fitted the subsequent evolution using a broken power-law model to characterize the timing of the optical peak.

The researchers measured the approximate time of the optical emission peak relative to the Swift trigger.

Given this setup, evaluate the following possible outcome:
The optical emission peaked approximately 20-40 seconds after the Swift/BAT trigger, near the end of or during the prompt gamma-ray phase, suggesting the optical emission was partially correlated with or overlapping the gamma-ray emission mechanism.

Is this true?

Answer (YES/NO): NO